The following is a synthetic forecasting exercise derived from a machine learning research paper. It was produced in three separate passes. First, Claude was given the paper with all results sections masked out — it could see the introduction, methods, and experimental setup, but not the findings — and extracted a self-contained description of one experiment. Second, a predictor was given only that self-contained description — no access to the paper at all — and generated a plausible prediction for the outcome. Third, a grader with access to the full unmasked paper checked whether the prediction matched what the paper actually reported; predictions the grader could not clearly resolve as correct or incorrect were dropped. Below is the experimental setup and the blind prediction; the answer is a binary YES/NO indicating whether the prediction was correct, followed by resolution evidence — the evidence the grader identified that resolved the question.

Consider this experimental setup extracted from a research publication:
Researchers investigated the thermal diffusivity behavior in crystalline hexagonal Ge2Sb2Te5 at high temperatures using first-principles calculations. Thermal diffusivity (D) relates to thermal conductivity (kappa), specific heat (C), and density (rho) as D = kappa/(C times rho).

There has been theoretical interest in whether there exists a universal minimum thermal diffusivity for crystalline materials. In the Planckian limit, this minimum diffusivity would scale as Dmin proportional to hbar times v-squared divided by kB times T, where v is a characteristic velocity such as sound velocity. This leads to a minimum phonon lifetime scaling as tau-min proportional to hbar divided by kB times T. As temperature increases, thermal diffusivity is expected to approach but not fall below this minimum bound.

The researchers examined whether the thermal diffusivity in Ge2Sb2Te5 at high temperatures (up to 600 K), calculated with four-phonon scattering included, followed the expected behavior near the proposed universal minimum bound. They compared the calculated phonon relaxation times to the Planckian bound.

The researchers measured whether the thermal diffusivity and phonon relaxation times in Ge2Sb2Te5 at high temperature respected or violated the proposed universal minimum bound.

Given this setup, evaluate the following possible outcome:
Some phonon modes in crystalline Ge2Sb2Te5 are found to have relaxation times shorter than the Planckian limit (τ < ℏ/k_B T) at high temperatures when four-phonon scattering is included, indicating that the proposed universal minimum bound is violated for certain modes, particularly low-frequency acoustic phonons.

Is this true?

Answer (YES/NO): NO